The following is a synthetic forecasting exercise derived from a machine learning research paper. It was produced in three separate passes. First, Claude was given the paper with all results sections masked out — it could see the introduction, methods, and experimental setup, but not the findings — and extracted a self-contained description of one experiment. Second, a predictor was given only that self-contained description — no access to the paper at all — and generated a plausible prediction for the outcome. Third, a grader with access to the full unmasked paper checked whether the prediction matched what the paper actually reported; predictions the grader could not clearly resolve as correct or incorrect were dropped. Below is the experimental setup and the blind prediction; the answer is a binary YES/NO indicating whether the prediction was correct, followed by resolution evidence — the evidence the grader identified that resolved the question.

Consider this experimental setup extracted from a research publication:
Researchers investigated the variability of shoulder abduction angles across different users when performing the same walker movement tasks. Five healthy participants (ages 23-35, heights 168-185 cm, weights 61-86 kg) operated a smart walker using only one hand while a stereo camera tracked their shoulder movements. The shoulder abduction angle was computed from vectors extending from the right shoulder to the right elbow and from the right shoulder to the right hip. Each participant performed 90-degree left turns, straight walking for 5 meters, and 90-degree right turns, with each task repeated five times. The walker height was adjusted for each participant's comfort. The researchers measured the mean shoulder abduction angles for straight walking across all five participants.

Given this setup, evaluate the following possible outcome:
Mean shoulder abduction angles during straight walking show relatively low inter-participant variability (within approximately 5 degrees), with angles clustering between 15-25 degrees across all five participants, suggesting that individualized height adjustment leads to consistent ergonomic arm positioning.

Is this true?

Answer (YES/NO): NO